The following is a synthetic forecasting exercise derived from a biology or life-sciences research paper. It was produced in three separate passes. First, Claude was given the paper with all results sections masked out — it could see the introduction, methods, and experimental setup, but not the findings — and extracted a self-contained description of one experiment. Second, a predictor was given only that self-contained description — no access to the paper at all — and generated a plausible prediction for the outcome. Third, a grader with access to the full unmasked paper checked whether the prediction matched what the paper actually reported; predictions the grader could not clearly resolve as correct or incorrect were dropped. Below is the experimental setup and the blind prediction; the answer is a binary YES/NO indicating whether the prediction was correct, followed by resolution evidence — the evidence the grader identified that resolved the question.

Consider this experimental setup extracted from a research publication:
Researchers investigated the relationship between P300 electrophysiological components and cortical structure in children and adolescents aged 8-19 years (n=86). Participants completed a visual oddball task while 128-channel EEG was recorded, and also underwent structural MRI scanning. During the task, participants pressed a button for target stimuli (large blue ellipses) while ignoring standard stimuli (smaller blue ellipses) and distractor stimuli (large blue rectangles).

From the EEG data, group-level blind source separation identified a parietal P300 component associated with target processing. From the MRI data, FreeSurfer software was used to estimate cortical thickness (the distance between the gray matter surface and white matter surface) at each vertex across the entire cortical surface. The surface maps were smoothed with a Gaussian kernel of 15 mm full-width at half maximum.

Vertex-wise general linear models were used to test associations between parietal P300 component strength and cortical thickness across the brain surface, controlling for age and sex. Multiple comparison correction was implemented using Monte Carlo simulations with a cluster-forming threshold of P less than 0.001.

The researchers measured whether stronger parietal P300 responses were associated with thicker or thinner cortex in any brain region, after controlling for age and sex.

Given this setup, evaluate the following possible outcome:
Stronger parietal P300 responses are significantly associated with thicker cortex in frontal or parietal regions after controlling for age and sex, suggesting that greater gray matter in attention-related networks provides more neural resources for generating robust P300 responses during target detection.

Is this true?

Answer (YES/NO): NO